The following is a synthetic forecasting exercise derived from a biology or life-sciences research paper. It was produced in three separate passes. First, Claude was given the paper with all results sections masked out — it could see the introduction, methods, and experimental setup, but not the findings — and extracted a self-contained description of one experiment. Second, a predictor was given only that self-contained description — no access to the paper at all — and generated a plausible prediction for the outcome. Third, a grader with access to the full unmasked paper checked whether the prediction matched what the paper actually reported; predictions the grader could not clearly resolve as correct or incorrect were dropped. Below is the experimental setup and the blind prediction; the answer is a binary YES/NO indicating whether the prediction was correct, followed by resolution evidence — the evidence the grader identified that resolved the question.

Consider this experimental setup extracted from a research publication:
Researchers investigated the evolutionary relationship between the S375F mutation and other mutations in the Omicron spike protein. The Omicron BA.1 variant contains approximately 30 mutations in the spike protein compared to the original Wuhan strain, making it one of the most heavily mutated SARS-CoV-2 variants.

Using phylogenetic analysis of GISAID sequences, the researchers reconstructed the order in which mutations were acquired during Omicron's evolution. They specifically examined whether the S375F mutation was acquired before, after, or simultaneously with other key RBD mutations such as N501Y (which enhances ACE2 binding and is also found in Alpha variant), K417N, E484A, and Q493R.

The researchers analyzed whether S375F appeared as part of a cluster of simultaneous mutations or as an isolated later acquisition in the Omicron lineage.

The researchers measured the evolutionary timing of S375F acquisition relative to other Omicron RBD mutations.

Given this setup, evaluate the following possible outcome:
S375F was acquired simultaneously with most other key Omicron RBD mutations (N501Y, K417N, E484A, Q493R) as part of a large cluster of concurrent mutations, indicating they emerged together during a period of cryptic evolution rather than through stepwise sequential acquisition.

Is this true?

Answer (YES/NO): NO